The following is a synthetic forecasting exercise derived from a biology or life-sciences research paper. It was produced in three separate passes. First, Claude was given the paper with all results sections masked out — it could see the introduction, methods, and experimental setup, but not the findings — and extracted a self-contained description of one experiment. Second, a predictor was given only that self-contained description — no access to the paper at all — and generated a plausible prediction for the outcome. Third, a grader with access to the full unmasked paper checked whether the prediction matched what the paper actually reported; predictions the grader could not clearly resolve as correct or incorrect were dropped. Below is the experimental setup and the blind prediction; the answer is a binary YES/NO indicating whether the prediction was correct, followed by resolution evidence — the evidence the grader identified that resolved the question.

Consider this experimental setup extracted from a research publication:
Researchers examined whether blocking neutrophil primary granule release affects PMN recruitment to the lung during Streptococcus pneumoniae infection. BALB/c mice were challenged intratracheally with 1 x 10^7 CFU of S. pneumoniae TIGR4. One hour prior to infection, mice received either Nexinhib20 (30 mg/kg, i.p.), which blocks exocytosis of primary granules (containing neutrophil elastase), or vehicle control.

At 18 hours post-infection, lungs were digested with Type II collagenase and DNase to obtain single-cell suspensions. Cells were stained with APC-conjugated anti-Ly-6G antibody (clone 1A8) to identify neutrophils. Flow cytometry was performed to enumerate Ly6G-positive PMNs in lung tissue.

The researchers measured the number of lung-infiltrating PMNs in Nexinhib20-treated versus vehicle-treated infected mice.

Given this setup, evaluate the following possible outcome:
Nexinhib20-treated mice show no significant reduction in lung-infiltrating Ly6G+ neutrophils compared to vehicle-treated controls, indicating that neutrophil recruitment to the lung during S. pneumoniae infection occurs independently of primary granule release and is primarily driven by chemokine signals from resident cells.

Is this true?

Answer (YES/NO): YES